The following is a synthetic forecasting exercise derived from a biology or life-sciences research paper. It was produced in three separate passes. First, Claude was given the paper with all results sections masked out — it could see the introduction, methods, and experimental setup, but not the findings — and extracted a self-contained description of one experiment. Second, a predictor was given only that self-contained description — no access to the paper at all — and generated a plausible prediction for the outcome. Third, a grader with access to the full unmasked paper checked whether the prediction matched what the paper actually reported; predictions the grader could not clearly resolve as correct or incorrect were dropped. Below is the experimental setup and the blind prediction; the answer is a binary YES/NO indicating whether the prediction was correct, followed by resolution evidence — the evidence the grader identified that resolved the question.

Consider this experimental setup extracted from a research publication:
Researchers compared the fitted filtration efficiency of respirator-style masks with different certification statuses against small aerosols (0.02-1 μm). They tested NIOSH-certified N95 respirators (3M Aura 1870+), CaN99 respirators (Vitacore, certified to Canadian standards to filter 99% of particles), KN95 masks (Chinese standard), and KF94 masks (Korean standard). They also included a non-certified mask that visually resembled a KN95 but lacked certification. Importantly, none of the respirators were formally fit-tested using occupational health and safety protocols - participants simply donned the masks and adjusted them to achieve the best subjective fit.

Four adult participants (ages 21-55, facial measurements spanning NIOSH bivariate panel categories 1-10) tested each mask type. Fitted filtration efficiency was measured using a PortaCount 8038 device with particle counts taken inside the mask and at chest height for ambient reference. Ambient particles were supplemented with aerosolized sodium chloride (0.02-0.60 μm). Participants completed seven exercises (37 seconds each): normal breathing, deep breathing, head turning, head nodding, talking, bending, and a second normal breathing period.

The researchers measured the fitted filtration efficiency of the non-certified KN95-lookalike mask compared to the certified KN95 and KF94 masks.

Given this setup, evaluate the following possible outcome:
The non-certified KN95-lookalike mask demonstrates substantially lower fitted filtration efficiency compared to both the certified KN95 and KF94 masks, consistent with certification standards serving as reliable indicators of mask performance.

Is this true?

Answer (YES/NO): NO